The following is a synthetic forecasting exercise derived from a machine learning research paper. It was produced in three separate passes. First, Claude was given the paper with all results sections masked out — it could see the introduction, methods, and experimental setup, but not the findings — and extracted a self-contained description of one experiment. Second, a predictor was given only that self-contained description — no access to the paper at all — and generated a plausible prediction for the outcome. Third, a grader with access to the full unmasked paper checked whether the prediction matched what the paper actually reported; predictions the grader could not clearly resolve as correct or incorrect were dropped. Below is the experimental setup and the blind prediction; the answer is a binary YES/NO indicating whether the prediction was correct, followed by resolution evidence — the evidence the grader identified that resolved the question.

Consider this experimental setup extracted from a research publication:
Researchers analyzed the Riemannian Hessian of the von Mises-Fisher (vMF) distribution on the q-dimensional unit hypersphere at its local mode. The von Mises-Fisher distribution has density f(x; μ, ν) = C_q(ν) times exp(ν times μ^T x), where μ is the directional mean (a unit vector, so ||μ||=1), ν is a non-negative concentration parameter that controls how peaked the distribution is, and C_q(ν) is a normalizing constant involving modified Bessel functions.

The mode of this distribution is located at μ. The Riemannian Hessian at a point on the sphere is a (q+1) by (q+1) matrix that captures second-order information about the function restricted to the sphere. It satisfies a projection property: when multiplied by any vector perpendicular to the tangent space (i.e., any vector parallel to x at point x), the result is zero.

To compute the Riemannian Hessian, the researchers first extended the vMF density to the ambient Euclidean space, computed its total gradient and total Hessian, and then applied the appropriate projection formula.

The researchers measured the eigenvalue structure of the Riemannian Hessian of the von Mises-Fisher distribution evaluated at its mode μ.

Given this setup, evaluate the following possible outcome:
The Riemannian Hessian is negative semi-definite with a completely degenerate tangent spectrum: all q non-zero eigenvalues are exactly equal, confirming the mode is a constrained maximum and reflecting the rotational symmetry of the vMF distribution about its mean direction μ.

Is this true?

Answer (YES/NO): YES